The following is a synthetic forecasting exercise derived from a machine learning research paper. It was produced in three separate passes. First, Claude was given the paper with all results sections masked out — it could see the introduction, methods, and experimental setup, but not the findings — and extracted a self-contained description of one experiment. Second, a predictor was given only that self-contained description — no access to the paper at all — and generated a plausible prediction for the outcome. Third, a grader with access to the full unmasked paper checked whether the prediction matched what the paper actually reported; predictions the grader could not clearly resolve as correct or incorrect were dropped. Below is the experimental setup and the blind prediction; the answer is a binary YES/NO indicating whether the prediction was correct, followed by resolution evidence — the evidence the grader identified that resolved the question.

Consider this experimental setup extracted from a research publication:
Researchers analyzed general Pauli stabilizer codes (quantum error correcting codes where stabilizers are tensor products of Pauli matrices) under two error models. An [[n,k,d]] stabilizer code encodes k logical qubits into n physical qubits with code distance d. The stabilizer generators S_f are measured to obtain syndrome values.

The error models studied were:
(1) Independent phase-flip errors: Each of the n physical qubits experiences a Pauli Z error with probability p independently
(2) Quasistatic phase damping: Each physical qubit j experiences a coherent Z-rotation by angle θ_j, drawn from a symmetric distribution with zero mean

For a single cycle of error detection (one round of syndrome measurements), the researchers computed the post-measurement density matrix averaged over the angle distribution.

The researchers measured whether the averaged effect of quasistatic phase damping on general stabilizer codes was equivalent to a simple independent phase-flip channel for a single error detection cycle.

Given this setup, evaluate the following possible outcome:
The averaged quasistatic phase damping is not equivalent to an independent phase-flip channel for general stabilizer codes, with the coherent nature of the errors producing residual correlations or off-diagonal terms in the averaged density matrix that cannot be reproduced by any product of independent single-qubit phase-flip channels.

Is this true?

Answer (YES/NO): NO